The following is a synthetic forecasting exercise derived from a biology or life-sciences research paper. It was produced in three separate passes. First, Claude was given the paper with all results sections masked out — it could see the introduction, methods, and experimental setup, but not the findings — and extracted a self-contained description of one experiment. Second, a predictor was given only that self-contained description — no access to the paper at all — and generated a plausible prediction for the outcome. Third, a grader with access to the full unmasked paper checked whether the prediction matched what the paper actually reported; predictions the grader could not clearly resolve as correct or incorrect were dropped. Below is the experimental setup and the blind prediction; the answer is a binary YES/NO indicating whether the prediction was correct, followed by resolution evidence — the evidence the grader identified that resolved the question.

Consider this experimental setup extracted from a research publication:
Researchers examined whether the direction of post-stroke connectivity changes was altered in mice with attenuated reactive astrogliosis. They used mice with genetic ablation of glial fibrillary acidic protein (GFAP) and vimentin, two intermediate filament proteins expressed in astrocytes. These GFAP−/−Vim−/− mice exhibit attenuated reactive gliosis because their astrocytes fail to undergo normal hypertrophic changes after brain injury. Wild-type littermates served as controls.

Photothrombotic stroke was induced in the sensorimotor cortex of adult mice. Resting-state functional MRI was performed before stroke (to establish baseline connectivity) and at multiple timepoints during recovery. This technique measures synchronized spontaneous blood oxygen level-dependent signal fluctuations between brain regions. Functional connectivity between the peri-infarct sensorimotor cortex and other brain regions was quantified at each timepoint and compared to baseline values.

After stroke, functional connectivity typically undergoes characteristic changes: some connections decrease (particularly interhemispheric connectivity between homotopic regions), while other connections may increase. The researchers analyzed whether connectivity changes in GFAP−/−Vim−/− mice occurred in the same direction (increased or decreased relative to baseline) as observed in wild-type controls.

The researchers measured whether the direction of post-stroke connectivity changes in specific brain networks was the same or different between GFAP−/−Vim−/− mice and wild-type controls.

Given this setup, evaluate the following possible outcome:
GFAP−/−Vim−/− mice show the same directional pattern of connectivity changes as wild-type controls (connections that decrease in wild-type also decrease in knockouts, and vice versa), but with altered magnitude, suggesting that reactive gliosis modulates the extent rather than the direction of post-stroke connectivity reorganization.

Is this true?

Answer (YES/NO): NO